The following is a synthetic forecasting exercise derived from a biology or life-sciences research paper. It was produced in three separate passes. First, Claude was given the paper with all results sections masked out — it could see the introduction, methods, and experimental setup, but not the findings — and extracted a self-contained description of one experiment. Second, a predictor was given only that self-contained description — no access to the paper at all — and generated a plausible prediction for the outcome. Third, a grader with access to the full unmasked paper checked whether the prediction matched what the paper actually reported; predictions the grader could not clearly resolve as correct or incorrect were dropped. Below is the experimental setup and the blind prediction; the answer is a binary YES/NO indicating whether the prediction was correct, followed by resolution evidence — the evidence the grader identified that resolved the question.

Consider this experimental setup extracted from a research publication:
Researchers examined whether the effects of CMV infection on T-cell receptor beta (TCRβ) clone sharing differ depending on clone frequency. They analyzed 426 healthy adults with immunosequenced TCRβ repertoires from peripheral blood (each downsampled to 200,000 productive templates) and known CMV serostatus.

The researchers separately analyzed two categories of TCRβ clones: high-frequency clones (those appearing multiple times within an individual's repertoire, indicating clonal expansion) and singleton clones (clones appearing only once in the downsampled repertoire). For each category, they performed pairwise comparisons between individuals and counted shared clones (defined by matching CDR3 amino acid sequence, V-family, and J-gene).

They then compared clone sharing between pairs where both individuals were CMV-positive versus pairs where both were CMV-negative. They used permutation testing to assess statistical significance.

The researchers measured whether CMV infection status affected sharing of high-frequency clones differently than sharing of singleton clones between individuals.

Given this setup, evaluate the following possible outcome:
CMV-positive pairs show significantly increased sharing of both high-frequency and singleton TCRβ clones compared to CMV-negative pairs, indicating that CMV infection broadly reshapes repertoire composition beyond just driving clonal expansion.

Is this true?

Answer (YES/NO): NO